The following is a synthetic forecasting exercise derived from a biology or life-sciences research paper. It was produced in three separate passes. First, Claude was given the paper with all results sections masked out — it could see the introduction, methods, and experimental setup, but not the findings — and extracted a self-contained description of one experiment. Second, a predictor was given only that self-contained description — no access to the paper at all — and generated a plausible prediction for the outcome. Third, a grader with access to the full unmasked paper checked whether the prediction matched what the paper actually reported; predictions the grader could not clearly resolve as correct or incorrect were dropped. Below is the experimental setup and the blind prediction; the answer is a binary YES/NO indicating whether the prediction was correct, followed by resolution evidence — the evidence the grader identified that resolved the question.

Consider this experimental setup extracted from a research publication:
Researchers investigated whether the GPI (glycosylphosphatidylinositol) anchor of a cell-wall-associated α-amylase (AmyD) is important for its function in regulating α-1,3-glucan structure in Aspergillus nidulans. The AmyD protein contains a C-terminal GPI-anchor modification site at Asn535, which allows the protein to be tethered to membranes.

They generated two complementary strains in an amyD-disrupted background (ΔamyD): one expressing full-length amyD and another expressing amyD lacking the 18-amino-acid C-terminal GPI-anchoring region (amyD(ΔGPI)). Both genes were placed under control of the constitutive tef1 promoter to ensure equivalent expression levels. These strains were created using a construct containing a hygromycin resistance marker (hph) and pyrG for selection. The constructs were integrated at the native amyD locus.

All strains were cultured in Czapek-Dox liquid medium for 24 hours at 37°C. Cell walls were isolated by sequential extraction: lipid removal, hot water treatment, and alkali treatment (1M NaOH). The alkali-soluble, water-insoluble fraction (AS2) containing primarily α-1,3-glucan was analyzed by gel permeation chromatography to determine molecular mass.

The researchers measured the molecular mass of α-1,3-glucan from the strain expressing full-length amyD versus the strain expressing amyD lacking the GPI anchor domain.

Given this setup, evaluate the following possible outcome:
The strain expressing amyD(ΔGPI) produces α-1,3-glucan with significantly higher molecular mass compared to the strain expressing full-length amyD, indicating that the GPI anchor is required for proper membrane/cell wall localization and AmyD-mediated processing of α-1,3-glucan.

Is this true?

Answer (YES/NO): YES